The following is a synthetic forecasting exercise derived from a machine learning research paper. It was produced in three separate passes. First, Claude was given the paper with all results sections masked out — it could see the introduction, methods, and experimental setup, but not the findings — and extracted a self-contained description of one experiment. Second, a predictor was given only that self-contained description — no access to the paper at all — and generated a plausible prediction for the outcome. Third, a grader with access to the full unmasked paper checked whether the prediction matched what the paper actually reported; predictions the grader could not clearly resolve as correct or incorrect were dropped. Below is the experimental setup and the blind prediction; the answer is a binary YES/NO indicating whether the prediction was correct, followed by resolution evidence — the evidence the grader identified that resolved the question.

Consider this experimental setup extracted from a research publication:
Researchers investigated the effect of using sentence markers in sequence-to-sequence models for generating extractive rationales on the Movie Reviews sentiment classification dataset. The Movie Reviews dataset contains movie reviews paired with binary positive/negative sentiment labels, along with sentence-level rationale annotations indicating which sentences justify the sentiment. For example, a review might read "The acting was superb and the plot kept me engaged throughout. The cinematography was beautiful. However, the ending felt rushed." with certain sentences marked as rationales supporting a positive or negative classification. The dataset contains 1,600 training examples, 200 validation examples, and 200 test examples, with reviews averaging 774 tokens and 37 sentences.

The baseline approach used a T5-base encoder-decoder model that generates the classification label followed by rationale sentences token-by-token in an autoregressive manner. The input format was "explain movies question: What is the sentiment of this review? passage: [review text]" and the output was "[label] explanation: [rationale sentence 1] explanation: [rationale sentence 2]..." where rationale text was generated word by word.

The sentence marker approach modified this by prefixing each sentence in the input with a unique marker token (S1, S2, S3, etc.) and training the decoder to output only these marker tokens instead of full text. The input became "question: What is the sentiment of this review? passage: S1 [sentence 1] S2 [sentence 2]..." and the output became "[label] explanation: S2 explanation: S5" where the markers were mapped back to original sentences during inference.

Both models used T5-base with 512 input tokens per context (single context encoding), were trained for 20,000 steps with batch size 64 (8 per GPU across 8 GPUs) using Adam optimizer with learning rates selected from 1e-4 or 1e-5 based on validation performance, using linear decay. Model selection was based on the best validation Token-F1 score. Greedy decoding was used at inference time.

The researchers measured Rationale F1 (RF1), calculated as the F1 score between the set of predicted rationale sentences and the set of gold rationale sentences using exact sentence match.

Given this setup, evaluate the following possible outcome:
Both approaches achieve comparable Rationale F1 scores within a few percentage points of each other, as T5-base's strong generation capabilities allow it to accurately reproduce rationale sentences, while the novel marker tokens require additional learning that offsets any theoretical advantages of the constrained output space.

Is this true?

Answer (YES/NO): NO